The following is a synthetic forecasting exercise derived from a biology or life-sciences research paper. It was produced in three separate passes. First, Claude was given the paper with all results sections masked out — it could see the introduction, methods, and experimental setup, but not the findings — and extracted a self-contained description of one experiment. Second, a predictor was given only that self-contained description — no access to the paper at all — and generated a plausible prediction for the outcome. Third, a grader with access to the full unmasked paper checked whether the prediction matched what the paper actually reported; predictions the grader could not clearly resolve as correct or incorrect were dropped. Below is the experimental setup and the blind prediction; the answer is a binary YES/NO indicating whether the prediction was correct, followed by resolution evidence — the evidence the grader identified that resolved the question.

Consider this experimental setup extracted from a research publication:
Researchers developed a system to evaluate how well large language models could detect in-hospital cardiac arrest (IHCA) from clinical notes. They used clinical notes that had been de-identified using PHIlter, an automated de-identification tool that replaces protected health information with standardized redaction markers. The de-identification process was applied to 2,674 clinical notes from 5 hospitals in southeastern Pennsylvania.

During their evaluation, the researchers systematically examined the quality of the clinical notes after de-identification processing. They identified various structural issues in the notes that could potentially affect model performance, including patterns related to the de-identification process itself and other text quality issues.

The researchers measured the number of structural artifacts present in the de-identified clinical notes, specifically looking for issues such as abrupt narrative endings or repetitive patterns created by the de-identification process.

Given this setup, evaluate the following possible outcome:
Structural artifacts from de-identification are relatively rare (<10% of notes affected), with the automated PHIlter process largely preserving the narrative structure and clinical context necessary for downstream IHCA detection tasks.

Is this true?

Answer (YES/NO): YES